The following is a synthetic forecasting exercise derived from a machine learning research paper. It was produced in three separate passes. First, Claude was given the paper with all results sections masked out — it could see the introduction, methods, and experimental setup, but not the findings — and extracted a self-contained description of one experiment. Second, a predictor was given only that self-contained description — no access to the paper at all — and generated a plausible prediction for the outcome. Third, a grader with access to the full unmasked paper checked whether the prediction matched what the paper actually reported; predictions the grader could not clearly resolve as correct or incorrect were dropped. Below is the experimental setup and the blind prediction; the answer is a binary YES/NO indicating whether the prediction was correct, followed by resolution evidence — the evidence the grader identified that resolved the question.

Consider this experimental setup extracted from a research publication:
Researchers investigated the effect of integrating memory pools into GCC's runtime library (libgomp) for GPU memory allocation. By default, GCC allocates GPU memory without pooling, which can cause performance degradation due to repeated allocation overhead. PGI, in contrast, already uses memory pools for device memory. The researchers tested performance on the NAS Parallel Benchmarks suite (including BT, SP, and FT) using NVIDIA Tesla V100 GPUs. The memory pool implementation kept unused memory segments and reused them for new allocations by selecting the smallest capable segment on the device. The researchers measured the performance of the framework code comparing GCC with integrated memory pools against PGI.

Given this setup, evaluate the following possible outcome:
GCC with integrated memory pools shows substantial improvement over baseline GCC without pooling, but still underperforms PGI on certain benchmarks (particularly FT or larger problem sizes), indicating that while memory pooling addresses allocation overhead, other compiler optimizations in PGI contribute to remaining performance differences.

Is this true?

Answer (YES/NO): NO